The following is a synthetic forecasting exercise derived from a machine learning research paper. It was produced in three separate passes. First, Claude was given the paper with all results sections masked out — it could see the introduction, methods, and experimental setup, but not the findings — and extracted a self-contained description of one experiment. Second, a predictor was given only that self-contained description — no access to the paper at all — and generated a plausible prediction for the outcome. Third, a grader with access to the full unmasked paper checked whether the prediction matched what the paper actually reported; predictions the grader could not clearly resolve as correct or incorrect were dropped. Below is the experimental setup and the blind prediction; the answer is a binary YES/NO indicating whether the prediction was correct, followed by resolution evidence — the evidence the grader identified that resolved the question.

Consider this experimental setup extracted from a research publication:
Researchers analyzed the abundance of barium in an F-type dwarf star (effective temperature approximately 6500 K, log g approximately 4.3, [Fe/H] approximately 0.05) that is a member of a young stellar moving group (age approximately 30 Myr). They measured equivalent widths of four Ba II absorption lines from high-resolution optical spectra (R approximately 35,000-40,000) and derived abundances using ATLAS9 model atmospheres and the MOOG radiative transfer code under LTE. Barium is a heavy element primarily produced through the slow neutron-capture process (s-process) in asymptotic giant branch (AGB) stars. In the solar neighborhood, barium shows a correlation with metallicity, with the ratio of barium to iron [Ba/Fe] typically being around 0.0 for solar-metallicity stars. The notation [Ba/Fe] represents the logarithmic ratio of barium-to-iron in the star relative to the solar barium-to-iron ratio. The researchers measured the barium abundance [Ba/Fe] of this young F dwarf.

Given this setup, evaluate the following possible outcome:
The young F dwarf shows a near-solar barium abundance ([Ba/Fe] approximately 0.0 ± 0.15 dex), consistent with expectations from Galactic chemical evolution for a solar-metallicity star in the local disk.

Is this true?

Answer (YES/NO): NO